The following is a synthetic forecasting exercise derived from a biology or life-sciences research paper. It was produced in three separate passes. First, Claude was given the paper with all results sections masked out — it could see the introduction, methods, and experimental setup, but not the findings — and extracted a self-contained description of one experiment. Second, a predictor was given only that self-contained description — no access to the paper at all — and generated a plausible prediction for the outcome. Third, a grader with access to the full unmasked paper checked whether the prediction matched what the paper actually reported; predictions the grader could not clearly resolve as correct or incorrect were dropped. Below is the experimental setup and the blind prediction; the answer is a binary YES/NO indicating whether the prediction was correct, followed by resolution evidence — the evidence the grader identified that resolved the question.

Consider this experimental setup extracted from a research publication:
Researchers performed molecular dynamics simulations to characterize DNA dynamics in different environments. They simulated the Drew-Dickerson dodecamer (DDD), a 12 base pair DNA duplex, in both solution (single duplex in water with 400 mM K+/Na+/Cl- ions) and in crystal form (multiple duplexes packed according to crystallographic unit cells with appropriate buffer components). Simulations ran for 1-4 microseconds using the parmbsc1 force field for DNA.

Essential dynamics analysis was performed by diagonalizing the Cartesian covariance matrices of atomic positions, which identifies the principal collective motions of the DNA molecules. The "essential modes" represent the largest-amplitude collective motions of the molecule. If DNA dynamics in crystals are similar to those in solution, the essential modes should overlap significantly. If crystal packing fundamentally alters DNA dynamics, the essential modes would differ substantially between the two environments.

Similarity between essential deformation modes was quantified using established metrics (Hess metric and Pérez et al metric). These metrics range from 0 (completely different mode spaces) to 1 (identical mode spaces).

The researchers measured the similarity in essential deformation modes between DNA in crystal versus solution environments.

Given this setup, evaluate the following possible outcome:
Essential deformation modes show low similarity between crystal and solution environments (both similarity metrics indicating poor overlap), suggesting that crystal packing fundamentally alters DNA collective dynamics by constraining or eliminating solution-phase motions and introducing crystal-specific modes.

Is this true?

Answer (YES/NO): NO